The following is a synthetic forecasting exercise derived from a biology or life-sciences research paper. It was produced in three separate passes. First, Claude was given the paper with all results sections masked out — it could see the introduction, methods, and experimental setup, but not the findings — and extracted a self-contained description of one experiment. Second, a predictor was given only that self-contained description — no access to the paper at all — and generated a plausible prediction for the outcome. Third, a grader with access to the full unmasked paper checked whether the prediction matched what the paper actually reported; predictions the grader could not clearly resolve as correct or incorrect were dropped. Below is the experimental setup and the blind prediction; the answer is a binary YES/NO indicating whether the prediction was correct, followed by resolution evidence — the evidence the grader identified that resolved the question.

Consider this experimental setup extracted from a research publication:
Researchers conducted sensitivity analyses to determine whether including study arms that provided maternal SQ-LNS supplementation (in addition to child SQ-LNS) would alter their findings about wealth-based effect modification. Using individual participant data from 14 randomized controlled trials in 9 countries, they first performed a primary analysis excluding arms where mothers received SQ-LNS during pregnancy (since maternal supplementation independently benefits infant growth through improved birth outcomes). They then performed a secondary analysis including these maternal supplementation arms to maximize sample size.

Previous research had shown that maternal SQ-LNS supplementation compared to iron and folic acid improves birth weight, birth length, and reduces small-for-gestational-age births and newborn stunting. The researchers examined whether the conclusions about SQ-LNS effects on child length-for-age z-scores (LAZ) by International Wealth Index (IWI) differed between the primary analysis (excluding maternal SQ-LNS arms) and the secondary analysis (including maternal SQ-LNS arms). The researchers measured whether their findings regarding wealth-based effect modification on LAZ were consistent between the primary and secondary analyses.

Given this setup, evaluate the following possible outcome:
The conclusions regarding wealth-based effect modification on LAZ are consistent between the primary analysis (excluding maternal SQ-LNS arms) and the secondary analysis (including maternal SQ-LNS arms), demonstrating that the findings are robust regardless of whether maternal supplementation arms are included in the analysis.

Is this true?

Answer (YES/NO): YES